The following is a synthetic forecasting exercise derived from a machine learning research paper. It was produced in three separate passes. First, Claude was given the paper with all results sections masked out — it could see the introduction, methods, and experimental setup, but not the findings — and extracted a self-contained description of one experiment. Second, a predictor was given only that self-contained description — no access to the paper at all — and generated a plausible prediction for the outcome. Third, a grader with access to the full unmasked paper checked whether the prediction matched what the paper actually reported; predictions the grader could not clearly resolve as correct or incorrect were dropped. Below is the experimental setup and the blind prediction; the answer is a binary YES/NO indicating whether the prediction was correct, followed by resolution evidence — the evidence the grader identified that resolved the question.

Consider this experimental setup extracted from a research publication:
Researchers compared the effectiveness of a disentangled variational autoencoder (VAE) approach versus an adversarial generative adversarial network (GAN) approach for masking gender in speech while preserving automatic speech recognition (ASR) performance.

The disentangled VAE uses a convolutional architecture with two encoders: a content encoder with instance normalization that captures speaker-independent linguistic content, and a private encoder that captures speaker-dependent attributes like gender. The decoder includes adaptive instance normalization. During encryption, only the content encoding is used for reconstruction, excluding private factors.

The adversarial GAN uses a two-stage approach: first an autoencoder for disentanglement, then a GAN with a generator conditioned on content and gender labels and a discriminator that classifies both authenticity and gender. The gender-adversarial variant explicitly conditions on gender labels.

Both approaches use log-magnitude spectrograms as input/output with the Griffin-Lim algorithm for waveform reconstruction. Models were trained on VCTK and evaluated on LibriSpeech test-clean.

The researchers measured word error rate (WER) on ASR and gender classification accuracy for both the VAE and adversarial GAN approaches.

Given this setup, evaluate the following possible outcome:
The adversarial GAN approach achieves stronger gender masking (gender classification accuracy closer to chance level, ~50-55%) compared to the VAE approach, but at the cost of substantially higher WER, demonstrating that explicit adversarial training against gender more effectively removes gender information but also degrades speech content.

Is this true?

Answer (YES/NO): NO